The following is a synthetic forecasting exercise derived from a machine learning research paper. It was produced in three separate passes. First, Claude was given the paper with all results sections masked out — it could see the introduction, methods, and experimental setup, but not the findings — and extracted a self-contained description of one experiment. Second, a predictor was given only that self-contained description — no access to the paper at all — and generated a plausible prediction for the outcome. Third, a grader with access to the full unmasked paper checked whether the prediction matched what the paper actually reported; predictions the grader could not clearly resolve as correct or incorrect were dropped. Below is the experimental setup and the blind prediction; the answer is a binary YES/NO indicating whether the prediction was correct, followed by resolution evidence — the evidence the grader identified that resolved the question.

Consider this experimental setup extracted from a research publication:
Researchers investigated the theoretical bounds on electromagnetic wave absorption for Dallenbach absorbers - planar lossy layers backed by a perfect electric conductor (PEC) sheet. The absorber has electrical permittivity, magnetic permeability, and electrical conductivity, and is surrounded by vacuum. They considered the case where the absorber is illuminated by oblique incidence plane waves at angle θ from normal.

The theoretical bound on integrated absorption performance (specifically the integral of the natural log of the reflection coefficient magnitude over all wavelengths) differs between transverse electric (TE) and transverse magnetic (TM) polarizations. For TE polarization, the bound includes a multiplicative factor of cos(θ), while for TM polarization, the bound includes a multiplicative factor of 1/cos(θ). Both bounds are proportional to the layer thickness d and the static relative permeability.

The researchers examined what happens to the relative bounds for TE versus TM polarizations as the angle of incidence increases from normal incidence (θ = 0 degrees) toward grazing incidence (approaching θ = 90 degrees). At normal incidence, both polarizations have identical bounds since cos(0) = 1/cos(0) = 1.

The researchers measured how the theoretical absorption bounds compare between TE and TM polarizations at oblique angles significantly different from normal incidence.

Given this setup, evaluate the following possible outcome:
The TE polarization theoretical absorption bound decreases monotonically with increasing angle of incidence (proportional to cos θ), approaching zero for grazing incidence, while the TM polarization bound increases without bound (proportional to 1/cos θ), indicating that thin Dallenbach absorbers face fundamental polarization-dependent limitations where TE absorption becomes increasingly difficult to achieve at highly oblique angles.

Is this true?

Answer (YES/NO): YES